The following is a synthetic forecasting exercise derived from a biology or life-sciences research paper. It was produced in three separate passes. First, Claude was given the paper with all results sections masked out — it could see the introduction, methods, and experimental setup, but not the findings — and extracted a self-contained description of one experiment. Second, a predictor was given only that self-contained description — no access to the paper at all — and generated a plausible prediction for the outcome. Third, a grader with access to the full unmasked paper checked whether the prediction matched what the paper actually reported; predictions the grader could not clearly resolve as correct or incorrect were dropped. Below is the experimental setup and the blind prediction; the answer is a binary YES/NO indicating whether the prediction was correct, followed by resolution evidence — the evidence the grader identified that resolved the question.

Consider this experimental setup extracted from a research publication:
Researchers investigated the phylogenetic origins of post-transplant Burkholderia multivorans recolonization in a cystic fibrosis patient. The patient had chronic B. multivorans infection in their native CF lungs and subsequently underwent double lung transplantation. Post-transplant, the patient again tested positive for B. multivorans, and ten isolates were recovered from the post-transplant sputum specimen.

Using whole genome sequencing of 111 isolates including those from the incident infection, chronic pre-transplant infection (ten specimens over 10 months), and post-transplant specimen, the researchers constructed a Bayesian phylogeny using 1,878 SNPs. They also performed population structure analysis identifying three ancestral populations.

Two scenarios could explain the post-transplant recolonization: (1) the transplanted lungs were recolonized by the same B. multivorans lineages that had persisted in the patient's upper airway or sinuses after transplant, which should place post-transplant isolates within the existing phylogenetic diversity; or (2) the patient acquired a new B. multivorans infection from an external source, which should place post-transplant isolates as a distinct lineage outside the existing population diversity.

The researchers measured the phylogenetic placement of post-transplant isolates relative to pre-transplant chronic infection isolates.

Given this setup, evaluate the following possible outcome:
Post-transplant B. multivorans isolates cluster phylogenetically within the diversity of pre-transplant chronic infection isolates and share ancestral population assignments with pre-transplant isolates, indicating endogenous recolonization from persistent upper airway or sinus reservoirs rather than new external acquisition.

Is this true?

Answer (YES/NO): NO